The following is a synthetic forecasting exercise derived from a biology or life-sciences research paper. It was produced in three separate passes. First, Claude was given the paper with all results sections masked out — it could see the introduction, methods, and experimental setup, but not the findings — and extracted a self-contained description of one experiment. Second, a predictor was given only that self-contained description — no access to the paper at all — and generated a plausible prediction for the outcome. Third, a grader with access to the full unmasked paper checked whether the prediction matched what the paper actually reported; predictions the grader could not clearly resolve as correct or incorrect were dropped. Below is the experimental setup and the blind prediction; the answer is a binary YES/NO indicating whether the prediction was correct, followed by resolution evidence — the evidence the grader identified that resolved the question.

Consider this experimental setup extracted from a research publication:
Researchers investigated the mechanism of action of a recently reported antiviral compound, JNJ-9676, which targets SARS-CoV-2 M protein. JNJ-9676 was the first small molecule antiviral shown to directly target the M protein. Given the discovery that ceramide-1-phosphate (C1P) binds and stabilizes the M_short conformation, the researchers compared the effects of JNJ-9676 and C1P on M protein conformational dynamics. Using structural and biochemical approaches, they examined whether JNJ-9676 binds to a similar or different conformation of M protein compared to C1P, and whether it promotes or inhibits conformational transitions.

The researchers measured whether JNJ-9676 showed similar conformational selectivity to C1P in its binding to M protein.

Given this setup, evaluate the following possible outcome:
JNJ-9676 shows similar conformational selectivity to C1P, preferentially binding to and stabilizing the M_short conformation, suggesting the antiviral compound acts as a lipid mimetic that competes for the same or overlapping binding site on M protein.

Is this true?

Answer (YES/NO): NO